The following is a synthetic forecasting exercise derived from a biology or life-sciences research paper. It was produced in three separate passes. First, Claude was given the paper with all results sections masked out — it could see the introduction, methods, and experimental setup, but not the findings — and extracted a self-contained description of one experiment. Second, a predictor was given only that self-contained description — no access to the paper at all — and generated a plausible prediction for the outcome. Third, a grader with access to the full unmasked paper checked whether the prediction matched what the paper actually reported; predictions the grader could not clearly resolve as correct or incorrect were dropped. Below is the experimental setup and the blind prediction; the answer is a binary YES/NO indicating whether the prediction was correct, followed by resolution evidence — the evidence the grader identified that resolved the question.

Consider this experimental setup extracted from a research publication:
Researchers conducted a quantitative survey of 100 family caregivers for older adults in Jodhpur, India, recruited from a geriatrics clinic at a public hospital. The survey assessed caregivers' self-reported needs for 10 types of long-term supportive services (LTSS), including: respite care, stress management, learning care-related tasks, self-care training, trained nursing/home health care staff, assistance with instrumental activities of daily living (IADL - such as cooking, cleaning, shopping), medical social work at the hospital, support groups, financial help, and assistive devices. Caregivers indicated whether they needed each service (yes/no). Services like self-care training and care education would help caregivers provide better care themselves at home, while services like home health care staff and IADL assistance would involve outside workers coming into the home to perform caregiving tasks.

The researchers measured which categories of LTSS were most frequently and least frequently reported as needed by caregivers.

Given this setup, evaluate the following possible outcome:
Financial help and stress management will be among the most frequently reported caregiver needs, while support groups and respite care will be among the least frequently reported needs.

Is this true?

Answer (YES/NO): NO